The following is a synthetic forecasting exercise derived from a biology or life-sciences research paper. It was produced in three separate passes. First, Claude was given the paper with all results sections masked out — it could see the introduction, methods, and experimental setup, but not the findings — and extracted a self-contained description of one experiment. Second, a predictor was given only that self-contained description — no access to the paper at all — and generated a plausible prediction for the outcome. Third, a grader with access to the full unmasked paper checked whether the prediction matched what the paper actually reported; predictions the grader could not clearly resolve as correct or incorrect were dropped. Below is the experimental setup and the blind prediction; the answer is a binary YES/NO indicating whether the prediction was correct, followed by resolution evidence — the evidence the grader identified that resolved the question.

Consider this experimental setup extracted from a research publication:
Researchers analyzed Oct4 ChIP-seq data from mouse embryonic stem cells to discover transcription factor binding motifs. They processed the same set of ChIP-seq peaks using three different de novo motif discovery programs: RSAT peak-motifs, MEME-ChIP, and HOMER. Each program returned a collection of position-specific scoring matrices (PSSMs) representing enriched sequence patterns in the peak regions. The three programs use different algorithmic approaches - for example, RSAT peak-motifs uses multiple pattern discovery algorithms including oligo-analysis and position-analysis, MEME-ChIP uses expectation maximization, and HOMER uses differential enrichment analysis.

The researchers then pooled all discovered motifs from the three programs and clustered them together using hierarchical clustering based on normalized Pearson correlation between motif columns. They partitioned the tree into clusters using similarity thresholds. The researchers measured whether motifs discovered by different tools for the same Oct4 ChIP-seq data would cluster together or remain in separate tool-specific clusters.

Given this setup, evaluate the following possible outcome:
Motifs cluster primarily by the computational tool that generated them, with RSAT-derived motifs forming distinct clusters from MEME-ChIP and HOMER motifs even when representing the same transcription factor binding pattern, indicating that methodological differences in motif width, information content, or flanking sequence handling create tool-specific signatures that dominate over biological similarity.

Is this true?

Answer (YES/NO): NO